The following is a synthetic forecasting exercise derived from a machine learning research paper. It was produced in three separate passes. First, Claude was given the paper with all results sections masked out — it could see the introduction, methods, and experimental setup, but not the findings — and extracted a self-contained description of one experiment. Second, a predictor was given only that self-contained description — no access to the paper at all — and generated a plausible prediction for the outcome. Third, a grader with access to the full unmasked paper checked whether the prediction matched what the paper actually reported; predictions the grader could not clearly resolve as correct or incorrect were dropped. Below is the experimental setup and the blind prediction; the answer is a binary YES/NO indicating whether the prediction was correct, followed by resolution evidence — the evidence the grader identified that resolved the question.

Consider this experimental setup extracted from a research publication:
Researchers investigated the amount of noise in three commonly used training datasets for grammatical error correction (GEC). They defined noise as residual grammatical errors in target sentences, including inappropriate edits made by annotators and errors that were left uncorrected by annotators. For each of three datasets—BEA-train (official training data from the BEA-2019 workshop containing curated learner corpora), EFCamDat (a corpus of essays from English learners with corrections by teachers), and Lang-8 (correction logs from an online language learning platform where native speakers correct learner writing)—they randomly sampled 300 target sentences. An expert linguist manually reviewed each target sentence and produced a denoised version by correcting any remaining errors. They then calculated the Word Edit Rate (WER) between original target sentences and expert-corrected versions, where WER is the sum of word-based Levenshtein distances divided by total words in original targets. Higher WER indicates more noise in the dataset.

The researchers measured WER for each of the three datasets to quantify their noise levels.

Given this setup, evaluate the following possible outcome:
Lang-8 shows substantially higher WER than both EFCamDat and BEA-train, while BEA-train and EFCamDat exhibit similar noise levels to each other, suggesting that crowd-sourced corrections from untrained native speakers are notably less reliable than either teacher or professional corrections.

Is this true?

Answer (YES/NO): NO